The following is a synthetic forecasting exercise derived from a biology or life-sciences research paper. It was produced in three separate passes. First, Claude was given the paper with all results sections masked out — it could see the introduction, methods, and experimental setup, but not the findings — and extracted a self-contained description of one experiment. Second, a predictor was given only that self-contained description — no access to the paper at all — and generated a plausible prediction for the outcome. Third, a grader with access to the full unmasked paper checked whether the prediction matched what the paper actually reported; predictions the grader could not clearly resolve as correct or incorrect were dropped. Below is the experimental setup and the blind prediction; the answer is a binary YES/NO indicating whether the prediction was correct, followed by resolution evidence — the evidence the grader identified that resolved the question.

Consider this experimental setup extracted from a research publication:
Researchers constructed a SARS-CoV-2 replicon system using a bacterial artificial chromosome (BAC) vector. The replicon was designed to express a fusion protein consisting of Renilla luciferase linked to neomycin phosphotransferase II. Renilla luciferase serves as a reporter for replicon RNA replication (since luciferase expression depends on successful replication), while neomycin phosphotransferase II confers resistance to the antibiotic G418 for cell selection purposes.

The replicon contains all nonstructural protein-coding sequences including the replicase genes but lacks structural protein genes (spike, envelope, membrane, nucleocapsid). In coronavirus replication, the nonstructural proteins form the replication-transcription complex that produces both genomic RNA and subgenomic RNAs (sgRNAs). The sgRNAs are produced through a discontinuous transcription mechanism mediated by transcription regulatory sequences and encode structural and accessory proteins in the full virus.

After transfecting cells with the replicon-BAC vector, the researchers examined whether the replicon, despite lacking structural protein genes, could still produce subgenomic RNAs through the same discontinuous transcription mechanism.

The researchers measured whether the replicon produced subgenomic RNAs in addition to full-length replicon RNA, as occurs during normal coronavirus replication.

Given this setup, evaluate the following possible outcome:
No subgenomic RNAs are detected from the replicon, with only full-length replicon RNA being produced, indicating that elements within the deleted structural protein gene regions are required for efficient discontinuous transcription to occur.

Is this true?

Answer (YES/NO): NO